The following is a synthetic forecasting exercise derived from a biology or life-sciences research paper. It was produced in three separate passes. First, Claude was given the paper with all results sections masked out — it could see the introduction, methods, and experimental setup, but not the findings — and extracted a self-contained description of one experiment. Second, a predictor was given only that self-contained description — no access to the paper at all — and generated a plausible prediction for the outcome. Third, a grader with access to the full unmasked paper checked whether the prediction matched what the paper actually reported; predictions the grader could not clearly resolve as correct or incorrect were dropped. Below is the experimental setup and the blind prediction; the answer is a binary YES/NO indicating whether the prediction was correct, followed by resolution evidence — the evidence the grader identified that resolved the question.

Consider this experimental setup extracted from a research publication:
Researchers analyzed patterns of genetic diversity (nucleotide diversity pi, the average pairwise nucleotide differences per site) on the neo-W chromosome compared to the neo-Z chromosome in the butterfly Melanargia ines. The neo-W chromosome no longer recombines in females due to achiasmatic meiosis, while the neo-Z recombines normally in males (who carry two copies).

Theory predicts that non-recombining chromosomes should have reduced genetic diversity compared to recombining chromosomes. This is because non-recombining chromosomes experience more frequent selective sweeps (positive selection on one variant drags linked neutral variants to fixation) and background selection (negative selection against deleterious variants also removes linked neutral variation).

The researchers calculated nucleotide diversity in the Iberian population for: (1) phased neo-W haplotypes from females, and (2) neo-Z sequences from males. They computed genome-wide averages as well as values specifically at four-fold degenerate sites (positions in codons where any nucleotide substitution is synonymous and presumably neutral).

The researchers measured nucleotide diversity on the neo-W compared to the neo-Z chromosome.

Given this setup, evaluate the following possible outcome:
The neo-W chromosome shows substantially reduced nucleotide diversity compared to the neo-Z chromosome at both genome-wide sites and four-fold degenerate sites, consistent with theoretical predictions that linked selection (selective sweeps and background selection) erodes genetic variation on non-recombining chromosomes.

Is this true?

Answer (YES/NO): YES